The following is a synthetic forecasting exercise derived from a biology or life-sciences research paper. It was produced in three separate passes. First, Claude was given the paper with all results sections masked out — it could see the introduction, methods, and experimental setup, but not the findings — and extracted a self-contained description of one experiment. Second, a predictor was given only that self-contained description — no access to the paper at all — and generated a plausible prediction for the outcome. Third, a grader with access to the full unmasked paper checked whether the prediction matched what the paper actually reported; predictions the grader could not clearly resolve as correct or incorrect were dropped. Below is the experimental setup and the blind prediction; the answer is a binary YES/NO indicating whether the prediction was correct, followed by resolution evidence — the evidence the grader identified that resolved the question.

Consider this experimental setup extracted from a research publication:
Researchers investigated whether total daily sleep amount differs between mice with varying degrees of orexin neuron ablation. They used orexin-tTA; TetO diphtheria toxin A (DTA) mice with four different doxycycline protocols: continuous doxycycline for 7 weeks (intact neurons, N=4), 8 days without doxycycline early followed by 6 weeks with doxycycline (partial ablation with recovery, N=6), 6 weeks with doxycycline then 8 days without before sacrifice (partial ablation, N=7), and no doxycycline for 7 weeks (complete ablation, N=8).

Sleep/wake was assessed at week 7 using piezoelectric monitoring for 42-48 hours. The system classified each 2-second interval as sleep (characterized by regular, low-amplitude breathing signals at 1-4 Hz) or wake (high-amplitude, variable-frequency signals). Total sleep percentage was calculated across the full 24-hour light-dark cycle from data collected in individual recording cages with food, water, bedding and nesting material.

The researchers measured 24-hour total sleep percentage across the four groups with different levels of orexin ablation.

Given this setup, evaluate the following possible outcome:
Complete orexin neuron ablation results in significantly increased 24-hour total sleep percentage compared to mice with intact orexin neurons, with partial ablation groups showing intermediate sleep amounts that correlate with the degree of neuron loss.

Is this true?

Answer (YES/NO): NO